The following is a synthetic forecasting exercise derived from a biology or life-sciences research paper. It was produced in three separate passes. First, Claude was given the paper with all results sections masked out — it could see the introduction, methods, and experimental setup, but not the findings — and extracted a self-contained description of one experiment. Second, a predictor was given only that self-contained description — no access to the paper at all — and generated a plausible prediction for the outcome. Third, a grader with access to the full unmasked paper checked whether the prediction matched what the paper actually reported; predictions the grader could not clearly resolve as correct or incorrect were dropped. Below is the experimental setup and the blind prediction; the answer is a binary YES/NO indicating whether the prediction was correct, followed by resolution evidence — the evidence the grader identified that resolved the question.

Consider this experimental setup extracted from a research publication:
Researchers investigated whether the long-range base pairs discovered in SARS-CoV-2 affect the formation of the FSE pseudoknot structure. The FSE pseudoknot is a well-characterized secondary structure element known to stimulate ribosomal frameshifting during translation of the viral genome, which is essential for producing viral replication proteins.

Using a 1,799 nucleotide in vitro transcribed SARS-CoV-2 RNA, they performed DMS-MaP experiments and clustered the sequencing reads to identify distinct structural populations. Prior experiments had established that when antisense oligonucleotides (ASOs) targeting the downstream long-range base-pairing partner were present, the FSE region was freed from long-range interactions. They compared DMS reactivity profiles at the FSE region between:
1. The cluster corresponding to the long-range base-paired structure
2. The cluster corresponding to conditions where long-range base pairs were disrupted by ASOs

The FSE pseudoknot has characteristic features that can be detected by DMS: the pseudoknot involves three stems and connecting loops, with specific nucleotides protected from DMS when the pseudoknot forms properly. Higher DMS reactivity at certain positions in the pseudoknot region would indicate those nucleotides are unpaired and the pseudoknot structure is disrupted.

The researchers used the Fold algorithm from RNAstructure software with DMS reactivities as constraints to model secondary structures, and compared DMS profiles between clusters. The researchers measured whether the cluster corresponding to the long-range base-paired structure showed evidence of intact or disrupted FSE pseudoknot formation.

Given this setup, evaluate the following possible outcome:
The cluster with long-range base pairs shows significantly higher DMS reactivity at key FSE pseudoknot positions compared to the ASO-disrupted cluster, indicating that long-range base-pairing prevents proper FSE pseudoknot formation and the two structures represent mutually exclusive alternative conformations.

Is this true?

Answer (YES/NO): YES